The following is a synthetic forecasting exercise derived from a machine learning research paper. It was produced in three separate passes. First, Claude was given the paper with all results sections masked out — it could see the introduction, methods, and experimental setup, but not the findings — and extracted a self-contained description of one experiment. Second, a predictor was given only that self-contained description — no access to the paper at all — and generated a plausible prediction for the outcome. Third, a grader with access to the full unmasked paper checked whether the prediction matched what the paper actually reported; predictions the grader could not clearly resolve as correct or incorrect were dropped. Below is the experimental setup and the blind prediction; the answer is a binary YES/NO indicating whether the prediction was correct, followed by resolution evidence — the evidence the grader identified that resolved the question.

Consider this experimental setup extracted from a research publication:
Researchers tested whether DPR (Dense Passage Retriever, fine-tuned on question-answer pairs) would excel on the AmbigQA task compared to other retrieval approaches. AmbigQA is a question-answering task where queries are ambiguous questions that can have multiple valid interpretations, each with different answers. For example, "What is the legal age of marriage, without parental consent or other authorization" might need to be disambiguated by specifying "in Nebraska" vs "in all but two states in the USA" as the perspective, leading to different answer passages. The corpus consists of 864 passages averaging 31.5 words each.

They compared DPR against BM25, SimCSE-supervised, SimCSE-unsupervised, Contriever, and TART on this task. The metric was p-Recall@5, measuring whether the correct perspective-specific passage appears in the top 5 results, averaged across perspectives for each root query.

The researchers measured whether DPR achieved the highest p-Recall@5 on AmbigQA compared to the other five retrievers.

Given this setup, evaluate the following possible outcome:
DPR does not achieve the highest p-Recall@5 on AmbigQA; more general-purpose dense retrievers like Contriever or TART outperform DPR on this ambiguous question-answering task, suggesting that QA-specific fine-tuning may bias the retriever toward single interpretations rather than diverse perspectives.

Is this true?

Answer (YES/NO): NO